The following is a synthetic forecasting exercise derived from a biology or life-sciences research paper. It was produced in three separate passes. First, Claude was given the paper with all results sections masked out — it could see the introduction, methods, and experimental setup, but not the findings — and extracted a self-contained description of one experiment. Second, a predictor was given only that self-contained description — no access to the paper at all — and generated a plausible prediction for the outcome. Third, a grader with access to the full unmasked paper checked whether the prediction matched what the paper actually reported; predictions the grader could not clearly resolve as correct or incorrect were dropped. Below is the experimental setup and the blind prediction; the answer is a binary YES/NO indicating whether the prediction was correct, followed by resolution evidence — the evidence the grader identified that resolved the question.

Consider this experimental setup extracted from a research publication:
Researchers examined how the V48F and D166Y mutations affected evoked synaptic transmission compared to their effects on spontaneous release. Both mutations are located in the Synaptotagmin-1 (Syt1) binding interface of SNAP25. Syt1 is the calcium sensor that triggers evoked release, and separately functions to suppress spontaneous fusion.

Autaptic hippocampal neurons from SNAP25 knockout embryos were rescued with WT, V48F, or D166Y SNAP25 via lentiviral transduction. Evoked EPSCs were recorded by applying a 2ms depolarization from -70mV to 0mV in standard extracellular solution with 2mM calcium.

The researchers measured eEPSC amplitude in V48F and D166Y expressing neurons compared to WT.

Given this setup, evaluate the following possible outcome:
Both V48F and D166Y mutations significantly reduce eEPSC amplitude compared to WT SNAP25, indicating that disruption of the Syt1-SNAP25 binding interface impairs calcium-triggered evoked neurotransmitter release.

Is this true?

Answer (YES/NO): YES